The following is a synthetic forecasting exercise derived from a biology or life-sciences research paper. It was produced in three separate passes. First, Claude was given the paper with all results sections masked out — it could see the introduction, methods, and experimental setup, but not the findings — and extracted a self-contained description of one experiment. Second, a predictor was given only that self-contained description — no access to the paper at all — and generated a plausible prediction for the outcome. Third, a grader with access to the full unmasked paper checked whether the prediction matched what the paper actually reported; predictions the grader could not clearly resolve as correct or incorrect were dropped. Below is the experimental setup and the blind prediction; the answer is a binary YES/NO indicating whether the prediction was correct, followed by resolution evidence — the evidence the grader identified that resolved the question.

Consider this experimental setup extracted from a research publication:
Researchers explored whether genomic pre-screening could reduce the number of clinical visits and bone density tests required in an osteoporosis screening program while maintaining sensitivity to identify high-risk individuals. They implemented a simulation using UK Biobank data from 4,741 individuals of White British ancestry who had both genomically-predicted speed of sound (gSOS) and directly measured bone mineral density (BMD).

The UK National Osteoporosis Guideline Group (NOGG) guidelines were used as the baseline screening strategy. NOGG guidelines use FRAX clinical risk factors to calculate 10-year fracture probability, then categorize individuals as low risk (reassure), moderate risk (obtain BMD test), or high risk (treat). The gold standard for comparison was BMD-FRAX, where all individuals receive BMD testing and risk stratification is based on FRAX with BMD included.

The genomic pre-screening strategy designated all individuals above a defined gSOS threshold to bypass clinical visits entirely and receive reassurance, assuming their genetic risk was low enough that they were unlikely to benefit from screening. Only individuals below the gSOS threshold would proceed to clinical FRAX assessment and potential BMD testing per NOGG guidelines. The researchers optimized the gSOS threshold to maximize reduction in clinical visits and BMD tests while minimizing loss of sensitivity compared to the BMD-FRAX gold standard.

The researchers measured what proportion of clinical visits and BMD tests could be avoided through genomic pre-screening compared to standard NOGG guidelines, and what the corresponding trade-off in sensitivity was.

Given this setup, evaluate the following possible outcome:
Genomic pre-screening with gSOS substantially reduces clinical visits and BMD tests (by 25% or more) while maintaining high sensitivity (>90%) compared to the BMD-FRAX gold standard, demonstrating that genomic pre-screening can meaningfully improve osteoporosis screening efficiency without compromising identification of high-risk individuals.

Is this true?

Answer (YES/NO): YES